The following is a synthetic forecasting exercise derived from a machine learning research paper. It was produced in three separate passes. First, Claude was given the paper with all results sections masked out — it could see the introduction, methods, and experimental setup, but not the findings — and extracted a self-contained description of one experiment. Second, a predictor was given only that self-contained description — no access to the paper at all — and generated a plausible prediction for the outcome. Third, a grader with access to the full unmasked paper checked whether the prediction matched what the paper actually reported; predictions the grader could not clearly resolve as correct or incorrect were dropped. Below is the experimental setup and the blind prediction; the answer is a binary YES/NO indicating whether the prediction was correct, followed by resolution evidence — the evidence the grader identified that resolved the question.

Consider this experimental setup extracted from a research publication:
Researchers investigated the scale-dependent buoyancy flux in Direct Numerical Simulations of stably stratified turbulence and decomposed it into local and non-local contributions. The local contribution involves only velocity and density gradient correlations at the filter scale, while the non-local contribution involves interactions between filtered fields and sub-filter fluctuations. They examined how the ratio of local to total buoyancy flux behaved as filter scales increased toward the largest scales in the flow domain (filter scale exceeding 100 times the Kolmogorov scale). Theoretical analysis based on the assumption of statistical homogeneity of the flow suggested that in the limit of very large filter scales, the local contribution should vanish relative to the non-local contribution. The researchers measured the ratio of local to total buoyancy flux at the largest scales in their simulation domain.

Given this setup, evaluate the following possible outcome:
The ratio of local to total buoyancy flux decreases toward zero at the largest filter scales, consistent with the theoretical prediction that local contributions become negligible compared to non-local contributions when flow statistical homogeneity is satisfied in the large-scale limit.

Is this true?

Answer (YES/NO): YES